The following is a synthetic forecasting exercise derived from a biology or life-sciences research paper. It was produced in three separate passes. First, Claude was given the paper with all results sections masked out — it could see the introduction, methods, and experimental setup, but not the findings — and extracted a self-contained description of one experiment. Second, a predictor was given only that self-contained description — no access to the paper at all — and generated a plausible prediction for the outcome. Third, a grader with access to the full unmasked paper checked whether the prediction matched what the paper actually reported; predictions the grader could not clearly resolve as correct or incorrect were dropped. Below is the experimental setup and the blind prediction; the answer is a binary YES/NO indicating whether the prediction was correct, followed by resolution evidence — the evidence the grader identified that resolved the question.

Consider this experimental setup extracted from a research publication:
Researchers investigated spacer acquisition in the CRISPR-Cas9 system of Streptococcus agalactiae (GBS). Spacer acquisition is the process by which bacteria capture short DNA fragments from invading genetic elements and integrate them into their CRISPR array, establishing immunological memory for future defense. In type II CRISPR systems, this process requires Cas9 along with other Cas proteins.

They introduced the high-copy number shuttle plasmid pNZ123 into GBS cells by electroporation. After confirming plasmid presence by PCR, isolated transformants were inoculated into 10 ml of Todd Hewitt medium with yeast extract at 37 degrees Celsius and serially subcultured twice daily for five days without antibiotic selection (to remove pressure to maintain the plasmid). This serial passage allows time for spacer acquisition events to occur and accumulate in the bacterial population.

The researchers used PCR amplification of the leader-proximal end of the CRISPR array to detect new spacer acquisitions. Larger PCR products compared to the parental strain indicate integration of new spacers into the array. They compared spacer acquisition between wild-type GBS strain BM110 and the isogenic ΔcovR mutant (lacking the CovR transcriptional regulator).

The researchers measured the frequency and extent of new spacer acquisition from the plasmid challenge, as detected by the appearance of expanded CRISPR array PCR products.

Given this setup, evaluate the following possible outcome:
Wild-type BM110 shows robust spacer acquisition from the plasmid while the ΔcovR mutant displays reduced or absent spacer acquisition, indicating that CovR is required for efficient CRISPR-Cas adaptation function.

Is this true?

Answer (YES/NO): NO